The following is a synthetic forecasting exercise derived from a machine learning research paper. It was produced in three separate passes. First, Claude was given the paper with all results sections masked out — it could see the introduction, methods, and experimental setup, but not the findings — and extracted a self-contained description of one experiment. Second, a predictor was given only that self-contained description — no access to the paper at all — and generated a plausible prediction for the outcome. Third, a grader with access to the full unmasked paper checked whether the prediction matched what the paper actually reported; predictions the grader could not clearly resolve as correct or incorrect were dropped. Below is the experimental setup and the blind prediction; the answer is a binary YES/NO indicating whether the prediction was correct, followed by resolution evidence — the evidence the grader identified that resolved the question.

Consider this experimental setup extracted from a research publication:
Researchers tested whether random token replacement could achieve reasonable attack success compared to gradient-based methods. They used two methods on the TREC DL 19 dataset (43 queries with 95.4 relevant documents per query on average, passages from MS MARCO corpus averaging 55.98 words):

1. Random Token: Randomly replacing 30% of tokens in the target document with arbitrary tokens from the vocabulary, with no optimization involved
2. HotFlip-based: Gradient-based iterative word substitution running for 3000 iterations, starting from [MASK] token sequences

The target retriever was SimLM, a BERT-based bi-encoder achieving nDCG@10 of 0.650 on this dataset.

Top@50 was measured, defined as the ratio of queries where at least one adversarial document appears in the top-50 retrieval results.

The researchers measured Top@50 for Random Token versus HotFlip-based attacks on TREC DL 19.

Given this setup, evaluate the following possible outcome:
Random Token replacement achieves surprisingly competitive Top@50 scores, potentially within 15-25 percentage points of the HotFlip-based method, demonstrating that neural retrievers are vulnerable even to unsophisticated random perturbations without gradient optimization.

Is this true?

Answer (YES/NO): NO